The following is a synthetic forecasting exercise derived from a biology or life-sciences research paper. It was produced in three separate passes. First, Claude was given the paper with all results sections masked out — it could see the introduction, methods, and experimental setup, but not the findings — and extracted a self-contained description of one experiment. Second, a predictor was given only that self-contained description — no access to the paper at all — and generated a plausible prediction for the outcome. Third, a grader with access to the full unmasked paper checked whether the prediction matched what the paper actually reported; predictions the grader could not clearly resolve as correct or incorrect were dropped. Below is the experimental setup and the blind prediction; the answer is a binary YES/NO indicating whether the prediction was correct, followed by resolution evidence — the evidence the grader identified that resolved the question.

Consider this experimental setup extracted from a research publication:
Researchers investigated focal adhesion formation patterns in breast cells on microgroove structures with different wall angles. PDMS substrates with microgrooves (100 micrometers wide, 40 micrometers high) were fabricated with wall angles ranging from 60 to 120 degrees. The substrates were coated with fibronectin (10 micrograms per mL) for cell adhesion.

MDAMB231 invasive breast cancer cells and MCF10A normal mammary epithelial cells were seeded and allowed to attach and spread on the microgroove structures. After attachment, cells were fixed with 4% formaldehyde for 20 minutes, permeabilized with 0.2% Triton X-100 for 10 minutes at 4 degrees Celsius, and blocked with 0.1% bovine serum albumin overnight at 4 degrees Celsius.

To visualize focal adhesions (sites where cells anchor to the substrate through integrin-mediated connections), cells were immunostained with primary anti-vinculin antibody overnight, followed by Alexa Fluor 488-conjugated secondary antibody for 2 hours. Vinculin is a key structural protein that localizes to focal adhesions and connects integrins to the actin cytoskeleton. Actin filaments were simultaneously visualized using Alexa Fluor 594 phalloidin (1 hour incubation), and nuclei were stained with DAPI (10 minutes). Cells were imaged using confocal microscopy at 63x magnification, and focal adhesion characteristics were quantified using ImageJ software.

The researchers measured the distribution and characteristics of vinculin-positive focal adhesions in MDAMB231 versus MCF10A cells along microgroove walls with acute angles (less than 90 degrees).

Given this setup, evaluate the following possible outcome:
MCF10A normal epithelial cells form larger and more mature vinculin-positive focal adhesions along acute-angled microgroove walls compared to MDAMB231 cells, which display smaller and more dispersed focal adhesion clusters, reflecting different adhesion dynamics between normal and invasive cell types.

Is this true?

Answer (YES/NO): YES